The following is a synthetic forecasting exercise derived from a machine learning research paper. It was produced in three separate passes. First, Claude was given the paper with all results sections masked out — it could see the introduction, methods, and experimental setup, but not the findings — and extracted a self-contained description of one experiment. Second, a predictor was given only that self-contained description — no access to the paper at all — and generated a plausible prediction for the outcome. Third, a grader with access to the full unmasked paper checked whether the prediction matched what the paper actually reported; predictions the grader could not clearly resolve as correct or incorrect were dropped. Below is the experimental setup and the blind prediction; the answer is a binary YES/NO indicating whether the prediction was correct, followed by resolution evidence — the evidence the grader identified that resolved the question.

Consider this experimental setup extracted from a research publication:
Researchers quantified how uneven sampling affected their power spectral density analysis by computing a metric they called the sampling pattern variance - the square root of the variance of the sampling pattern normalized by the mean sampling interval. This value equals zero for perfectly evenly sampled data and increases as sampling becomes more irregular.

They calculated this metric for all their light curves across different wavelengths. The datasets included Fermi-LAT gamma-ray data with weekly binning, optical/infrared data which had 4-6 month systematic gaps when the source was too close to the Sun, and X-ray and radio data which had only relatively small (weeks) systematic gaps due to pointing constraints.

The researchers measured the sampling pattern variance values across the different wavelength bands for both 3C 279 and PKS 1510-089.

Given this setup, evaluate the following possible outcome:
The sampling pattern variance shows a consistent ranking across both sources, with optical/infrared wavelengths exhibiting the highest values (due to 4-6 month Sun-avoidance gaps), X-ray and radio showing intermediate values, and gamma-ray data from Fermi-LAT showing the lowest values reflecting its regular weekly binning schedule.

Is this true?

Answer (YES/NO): YES